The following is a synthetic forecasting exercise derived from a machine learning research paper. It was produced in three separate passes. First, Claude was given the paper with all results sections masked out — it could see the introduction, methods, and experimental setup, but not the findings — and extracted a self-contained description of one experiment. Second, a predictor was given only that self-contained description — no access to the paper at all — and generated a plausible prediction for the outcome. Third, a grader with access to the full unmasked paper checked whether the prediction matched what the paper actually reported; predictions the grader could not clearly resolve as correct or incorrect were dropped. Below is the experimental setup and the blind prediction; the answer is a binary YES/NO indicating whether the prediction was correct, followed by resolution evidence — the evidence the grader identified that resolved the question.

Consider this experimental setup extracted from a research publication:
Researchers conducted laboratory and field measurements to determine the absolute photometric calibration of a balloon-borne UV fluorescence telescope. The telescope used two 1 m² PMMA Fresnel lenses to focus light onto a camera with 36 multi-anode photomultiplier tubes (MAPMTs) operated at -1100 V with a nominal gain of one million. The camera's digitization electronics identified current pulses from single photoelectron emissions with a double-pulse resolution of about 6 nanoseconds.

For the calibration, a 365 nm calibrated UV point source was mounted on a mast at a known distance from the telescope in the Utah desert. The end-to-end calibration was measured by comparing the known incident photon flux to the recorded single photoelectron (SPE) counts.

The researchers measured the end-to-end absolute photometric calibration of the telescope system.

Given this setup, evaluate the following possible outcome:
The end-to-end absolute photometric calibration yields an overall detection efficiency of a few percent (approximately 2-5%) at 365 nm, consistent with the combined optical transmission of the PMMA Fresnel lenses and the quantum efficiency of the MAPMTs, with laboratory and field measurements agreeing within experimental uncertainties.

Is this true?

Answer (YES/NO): NO